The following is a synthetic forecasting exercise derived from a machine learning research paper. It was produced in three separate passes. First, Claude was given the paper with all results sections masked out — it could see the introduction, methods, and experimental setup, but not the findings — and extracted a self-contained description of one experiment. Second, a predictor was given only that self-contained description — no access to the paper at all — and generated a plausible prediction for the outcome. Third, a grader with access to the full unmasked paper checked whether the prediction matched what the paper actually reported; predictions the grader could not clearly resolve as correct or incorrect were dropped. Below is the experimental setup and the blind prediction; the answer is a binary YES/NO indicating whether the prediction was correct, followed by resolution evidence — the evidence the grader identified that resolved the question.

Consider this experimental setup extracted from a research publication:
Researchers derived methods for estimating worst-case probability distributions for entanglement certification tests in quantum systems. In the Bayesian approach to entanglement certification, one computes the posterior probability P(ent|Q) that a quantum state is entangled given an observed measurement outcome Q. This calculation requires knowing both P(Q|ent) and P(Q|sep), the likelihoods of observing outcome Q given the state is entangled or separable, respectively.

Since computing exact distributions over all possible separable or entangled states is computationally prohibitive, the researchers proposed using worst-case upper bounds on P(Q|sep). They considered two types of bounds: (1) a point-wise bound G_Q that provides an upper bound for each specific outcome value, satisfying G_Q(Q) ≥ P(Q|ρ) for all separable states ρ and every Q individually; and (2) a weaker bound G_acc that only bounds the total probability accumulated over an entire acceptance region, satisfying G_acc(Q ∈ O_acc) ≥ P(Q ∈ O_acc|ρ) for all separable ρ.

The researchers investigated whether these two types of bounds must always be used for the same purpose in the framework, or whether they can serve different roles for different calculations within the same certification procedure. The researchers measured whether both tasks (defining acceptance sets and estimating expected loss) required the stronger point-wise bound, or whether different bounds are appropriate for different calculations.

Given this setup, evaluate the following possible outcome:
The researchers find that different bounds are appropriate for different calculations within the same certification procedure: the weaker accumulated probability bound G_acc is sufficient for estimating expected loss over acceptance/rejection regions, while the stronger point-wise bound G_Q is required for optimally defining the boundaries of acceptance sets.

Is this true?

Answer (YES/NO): YES